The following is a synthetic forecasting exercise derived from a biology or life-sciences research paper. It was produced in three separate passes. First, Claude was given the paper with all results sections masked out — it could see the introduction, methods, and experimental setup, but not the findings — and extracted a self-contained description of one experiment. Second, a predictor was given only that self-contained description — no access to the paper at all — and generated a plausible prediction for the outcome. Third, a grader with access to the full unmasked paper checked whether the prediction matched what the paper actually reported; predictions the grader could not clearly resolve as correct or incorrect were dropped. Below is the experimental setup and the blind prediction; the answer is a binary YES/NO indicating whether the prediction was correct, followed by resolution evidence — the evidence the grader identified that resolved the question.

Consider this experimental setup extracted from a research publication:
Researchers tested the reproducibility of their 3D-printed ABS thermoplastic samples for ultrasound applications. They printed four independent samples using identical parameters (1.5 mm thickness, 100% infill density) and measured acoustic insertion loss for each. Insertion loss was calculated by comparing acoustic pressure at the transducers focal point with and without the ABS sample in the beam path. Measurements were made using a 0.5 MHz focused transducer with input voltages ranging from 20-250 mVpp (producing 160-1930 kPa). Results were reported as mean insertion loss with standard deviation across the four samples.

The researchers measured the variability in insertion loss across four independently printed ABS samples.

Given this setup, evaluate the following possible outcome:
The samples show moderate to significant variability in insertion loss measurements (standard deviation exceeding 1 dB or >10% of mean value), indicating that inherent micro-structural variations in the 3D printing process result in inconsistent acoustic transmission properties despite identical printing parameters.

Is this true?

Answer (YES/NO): NO